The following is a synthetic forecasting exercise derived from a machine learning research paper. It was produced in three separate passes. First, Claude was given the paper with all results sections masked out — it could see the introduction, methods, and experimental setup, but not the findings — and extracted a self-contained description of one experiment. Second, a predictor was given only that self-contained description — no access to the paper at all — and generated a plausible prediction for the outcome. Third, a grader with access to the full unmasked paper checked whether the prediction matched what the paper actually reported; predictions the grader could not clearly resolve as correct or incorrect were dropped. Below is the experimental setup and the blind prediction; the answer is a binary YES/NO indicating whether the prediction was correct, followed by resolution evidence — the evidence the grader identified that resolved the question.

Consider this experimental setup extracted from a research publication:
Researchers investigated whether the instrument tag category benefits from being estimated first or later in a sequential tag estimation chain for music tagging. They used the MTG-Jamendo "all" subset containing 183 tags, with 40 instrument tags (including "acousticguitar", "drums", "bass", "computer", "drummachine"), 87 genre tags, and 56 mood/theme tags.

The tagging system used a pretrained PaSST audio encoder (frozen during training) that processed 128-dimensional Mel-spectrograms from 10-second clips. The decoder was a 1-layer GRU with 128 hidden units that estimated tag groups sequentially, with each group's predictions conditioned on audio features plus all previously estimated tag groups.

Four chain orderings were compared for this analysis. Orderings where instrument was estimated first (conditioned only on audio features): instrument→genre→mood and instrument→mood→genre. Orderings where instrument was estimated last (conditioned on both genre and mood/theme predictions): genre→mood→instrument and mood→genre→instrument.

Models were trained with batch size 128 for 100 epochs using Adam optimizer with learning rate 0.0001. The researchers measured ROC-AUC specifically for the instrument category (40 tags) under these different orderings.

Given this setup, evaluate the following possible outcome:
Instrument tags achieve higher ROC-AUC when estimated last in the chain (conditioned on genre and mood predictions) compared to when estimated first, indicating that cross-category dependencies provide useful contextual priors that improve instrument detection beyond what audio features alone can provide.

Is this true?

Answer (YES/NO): NO